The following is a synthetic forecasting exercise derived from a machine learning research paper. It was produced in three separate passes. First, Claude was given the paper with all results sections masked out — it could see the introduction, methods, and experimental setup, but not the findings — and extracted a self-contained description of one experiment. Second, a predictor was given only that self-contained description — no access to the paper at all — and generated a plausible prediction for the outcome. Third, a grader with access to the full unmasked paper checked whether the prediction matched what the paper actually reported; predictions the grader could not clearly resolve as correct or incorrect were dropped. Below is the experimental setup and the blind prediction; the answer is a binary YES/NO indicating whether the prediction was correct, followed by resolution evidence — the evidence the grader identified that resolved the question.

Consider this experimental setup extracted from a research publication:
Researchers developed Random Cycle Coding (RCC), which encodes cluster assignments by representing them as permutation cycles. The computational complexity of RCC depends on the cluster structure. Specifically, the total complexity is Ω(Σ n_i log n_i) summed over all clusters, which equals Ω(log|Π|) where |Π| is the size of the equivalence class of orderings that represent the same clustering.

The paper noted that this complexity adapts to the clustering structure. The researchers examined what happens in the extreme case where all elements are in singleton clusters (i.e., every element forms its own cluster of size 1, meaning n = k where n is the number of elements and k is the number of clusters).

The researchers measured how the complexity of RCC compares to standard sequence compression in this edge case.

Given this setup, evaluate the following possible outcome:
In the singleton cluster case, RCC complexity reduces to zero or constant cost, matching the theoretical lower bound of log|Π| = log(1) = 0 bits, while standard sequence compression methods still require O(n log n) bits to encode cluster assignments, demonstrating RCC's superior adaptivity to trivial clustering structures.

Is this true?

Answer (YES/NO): NO